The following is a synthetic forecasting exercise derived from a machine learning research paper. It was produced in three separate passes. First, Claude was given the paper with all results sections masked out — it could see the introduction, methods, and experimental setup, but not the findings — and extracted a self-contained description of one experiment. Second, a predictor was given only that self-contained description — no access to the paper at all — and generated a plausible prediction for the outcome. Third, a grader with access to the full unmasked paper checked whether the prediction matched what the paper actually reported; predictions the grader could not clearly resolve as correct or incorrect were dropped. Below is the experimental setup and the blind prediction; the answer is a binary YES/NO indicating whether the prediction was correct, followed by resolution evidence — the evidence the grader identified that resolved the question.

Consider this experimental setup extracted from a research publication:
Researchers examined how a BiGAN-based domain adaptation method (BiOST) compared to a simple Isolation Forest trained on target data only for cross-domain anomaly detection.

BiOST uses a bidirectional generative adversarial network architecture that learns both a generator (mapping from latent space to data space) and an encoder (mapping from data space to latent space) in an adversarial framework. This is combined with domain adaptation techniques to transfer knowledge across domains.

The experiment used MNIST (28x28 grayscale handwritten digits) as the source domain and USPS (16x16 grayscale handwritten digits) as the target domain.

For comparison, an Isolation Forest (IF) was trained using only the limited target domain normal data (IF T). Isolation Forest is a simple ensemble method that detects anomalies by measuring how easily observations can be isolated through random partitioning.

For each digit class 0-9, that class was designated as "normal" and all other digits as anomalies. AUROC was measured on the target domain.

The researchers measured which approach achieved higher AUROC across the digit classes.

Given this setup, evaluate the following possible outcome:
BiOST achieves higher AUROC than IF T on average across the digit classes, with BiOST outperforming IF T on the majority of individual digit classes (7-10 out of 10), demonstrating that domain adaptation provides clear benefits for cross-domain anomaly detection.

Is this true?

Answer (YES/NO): NO